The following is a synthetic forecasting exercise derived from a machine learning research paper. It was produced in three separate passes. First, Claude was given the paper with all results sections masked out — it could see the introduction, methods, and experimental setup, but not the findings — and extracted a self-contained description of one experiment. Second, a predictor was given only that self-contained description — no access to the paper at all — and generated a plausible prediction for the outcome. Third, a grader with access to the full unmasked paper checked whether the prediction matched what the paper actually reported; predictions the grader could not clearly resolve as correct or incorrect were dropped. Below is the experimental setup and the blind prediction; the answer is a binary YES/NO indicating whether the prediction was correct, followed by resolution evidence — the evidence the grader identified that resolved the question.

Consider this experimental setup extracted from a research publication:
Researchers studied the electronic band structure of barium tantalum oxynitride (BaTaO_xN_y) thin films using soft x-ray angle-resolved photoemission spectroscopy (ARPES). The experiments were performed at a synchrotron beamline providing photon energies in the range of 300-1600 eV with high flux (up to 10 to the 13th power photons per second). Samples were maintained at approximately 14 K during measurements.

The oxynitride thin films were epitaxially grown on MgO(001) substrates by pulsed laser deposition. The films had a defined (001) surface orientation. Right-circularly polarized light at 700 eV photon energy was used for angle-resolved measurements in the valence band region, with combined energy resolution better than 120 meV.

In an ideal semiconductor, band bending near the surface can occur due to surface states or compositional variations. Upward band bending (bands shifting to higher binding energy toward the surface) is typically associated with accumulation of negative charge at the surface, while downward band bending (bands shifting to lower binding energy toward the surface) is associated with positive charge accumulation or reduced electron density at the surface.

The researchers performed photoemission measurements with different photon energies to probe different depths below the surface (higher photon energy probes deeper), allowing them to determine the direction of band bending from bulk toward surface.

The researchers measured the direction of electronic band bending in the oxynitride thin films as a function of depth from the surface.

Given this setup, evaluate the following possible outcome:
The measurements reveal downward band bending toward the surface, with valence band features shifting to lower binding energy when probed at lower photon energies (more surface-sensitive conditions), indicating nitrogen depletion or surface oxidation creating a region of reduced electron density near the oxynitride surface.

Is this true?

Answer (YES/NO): NO